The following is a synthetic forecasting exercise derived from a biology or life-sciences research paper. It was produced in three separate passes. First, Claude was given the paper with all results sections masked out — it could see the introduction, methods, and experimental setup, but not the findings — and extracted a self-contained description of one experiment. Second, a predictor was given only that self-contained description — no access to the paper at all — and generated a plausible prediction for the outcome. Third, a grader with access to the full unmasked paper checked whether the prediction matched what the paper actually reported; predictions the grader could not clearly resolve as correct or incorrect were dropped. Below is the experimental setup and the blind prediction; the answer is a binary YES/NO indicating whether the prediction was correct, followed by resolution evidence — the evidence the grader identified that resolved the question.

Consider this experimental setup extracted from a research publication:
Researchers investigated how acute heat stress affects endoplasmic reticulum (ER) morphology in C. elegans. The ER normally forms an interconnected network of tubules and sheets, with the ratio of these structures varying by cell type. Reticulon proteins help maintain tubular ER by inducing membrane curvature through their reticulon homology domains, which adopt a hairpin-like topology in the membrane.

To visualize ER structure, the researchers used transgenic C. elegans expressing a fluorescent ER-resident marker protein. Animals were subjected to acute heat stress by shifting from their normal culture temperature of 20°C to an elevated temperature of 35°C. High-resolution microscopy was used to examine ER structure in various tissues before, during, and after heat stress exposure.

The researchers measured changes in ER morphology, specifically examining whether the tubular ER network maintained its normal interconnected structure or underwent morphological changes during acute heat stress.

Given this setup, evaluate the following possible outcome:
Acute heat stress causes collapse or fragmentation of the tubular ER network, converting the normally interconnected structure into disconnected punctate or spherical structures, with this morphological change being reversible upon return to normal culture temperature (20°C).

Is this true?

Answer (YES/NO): YES